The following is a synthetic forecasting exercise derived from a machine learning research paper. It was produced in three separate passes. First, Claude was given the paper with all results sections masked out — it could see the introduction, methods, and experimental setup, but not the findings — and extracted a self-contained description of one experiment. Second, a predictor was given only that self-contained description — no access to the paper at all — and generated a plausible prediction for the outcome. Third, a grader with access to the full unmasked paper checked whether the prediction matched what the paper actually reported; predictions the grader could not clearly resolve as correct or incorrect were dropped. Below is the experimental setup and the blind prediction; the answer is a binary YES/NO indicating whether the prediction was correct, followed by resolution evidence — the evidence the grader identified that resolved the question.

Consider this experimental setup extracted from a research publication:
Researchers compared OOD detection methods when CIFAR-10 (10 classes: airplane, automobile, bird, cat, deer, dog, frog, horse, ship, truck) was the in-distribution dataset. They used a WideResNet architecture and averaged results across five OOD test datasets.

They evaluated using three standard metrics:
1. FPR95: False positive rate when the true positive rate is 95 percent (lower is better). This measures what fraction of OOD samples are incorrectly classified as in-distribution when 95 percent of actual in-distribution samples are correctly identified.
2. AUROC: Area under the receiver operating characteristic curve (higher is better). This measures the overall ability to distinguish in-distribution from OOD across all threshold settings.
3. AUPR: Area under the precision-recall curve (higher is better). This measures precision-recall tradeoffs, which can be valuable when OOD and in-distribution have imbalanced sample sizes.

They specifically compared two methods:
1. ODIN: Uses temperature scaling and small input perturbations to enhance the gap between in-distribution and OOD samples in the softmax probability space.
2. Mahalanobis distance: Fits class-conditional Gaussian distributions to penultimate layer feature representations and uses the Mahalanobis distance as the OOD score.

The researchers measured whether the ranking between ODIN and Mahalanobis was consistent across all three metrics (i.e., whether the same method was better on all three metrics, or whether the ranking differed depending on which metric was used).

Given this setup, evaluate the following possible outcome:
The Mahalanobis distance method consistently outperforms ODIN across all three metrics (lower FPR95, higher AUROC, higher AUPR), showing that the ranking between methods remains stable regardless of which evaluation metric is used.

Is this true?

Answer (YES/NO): NO